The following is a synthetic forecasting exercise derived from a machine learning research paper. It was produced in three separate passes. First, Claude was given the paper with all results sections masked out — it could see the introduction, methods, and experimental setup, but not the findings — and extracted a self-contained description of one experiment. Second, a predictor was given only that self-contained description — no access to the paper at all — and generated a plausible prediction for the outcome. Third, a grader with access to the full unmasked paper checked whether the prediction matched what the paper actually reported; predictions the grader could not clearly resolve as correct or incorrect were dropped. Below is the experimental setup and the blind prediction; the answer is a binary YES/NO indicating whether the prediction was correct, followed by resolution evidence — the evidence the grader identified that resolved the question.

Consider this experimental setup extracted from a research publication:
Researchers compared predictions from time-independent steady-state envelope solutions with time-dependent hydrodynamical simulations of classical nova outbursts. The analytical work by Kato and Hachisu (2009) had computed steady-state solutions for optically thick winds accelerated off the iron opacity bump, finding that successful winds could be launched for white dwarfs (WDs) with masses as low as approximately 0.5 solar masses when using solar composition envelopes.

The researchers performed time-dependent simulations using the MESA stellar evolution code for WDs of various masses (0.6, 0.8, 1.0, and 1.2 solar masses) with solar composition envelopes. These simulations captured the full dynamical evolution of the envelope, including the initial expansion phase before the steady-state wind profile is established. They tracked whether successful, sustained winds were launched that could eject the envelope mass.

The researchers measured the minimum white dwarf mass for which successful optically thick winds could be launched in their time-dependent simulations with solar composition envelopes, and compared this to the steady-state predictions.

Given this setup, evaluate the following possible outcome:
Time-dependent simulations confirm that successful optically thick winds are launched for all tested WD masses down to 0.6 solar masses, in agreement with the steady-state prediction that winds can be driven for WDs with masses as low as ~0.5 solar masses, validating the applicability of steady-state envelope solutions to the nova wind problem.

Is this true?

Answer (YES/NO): NO